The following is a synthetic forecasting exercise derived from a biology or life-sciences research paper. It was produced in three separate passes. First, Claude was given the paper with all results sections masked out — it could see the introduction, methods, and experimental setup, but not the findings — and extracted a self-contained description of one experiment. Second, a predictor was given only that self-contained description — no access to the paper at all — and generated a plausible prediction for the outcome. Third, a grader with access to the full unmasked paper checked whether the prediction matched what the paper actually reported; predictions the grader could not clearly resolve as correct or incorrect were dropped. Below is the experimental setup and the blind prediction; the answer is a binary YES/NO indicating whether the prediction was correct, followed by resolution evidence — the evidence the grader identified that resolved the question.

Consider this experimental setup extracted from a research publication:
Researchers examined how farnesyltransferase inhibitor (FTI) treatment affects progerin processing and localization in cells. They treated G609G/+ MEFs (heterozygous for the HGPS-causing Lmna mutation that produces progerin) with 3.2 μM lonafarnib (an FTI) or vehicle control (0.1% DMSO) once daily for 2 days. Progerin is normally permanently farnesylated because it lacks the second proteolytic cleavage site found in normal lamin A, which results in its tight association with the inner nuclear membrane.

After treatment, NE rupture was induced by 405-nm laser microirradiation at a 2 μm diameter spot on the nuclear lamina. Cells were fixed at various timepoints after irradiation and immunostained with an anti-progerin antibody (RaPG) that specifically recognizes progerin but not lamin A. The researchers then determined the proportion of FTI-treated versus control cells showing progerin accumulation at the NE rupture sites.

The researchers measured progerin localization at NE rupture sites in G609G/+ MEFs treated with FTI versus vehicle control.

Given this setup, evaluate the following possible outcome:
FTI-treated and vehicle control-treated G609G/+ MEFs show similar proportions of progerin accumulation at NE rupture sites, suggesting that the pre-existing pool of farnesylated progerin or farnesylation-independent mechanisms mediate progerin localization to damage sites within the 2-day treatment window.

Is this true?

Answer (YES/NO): NO